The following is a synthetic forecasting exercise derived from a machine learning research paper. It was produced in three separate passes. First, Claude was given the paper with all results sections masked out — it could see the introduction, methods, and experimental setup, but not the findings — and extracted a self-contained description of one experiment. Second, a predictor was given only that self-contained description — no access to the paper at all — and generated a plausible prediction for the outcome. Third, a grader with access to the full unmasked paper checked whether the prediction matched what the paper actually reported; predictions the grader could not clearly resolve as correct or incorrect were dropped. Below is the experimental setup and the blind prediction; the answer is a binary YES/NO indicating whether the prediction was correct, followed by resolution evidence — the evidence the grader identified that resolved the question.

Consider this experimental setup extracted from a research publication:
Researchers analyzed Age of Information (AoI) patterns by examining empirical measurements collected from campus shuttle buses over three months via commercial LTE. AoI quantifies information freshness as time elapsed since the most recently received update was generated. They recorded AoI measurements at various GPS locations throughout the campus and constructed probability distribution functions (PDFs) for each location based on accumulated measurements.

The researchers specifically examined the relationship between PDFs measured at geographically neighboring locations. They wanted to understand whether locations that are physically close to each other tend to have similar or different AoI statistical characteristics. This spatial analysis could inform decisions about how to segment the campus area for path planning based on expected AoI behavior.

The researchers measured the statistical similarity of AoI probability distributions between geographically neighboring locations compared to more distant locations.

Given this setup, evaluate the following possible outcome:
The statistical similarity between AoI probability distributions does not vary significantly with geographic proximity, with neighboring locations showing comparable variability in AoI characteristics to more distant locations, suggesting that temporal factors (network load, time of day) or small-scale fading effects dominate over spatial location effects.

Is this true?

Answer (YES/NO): NO